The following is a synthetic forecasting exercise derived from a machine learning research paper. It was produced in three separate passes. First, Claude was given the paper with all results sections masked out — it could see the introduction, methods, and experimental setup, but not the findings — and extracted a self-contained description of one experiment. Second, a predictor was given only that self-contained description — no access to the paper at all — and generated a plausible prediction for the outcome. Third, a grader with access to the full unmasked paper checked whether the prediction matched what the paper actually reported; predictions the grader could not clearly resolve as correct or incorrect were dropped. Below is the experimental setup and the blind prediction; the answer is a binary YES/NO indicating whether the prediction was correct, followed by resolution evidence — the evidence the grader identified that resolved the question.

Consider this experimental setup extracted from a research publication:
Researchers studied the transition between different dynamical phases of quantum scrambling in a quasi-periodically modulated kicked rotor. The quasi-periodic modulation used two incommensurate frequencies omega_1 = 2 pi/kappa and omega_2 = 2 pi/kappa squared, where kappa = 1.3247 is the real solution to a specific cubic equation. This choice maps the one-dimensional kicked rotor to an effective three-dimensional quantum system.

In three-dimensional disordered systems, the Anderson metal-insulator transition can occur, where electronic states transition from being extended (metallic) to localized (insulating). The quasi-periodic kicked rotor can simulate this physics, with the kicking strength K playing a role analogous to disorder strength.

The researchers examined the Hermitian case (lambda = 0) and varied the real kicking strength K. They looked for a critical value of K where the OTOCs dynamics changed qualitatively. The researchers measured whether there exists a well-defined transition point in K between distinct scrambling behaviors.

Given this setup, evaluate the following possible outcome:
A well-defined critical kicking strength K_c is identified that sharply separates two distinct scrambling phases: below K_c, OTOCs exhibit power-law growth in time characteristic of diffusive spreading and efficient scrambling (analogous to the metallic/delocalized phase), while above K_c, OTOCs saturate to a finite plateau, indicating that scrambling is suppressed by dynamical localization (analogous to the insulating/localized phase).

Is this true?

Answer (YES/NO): NO